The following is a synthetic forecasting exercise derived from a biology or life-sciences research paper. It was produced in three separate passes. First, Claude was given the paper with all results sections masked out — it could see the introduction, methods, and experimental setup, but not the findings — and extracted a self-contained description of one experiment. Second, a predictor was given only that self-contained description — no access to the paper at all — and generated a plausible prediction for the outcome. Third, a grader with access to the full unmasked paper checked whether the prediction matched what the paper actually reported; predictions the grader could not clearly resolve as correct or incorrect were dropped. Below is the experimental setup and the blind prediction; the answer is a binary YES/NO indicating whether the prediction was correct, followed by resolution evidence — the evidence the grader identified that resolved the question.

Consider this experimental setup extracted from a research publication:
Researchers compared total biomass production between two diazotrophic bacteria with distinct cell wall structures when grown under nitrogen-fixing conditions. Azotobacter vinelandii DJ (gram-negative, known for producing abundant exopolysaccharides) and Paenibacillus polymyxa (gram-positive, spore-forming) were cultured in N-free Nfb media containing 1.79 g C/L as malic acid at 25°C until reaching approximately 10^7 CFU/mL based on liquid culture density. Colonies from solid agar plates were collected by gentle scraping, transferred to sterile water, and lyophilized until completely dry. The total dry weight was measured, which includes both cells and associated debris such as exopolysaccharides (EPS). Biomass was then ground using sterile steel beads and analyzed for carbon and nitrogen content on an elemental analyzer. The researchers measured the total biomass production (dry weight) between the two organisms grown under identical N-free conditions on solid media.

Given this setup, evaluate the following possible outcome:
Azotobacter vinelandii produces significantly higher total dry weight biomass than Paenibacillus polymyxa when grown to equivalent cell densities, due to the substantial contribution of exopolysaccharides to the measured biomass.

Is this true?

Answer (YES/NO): NO